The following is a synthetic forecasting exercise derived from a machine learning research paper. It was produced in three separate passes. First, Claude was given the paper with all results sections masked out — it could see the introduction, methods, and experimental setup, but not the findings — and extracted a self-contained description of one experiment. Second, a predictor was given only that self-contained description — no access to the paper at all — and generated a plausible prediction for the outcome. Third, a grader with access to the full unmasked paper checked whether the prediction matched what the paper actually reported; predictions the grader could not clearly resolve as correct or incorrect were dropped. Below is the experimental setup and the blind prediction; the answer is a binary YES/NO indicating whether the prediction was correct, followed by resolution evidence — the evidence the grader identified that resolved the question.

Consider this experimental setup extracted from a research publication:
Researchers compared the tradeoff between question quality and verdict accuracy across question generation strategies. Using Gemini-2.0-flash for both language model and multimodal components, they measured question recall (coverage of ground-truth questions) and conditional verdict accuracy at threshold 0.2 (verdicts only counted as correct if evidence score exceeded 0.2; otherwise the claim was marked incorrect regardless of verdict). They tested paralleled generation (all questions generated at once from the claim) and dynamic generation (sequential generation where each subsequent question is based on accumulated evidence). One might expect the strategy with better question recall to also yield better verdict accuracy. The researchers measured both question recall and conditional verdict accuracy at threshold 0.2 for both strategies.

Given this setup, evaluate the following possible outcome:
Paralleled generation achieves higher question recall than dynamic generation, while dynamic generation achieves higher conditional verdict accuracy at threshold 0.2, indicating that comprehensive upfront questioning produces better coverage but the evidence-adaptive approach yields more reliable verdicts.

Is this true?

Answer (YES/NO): YES